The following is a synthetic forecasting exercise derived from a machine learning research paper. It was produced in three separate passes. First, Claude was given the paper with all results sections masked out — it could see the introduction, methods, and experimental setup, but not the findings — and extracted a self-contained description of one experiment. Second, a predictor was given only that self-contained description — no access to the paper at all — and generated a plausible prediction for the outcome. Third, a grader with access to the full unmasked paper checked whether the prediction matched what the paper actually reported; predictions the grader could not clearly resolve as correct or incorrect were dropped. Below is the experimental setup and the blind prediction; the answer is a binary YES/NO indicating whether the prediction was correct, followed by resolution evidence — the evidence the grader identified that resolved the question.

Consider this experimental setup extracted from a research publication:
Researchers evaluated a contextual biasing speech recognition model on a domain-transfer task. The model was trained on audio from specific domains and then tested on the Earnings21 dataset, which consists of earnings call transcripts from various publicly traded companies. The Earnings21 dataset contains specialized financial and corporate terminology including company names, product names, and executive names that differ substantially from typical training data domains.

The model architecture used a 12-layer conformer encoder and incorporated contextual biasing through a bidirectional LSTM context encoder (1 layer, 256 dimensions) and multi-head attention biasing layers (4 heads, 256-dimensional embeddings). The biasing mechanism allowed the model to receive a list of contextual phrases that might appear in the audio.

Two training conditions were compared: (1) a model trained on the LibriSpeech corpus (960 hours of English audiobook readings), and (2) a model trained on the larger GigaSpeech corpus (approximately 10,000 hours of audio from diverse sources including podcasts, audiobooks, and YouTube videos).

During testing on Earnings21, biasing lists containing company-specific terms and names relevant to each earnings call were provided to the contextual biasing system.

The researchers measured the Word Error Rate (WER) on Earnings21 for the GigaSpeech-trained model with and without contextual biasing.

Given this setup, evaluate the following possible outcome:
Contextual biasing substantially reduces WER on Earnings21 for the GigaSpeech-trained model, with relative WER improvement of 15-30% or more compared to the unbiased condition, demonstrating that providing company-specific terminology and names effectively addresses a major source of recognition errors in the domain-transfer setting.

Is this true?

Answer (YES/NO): NO